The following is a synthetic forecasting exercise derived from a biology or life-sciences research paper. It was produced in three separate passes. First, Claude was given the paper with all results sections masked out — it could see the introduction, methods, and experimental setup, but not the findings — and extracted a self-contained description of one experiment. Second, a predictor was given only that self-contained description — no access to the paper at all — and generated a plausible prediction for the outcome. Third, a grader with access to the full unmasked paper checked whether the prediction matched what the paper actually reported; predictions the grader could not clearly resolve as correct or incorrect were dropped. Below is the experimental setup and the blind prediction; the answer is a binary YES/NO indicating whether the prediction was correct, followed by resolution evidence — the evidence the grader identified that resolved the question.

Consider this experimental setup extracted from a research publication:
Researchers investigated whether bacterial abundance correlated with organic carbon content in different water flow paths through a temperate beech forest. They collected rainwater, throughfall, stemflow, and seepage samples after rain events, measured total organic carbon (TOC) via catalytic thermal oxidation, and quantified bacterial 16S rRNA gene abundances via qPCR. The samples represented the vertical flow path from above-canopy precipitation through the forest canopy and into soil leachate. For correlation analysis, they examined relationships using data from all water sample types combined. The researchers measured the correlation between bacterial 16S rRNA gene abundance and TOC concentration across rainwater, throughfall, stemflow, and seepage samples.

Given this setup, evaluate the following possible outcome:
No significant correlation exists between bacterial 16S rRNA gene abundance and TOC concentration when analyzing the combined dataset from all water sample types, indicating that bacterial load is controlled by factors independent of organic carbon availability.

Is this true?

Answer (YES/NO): NO